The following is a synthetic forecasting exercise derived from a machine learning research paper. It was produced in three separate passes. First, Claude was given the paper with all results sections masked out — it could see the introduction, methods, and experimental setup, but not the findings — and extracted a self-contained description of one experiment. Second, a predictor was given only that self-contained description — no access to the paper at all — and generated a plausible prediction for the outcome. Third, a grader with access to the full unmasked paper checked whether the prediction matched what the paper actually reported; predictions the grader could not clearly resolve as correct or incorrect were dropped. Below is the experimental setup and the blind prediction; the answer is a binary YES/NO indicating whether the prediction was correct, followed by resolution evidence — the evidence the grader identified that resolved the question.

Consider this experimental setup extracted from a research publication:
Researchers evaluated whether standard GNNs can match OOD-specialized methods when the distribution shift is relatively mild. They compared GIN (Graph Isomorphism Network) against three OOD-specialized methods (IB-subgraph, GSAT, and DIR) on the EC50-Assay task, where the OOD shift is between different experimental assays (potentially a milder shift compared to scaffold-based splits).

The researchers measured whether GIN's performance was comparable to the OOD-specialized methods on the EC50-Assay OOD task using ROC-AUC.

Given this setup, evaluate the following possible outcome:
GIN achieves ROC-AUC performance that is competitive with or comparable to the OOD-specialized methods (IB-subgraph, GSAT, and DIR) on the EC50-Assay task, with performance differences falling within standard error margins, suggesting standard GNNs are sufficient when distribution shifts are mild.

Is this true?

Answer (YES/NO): YES